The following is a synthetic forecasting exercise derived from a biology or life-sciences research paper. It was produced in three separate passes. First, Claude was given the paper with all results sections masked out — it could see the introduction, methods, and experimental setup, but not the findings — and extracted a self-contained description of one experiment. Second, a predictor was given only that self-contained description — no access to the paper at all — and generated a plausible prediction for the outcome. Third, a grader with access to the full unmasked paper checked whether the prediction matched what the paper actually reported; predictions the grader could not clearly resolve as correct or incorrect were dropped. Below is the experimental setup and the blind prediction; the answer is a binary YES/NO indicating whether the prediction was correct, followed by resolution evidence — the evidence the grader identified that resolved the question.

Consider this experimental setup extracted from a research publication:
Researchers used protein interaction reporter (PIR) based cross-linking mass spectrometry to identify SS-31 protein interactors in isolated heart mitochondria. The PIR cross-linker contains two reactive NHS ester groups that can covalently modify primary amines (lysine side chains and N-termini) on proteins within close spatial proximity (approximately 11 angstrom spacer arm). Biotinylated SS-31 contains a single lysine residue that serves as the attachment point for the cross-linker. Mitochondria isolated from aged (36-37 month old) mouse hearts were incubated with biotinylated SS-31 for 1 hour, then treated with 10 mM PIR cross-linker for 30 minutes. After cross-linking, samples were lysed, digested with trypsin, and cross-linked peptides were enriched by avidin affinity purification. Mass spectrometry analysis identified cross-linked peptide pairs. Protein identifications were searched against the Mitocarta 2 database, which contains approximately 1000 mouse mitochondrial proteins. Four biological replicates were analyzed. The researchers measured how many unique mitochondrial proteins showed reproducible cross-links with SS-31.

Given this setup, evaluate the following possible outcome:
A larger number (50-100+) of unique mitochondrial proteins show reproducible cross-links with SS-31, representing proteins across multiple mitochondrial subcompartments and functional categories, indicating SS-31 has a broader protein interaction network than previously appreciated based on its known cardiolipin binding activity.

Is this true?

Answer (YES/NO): NO